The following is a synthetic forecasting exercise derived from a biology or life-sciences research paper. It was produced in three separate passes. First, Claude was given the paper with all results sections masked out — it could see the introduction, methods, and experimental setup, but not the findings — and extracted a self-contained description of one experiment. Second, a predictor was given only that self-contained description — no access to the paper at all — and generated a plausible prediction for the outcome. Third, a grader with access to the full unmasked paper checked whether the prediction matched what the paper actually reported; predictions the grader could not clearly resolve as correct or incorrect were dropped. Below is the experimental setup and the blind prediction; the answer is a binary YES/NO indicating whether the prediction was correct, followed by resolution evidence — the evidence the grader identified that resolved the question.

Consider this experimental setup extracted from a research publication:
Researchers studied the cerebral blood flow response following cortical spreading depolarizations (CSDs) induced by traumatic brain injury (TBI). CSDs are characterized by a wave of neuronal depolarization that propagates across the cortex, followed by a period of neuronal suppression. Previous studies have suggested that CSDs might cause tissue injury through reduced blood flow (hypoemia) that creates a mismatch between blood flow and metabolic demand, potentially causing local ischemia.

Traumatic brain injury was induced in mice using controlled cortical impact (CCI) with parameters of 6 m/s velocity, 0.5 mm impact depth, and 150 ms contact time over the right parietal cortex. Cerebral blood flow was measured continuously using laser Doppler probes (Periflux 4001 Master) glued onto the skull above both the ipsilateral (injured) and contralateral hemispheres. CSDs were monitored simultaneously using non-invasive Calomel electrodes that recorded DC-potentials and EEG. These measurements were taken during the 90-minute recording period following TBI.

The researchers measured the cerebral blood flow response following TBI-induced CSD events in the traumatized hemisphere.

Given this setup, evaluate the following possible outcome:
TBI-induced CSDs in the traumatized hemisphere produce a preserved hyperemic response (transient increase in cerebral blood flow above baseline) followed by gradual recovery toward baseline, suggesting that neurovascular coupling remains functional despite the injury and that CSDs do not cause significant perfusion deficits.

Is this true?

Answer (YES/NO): YES